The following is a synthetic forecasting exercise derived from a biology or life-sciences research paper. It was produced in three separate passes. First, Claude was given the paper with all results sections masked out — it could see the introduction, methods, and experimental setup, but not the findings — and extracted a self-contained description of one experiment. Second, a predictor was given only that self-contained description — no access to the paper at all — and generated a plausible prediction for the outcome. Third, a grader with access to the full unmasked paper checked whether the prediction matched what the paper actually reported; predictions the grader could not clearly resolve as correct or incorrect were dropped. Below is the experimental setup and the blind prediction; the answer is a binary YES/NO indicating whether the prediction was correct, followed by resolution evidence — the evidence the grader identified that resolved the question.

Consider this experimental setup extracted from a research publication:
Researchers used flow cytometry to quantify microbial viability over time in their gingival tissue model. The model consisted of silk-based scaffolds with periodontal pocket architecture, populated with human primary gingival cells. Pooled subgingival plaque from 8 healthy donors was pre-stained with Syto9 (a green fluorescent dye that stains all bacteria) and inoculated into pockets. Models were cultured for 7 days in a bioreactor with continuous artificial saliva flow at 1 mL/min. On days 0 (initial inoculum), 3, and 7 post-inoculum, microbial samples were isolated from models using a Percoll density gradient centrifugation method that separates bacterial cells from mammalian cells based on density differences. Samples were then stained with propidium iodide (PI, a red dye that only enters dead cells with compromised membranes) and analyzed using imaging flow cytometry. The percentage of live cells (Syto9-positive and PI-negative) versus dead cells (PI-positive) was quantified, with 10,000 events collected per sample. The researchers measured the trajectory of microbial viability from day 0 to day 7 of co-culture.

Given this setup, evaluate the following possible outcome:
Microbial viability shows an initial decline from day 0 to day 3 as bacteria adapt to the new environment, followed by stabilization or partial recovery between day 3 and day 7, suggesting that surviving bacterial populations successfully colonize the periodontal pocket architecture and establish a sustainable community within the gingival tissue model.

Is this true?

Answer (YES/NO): YES